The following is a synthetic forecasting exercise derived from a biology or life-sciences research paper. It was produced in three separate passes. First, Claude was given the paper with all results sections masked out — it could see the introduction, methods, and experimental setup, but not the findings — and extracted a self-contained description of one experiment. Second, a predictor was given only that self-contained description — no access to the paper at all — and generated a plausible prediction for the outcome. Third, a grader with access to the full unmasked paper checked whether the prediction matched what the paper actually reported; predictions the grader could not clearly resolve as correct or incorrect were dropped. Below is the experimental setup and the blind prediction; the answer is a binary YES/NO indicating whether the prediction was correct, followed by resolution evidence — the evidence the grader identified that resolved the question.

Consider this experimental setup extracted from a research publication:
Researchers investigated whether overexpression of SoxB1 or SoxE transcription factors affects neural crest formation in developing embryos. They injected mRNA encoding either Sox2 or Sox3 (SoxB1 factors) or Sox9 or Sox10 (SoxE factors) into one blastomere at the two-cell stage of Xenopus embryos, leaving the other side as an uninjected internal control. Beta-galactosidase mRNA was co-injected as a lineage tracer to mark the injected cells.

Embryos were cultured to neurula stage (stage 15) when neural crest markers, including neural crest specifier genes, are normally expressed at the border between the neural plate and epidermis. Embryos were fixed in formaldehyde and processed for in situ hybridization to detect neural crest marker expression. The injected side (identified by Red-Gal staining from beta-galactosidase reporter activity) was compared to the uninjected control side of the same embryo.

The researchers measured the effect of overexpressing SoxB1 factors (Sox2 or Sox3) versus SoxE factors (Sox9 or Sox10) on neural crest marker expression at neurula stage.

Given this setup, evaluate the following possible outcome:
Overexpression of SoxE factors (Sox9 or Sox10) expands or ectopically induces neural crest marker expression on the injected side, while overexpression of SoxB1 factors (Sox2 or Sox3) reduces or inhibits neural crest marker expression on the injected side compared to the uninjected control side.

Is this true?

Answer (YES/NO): YES